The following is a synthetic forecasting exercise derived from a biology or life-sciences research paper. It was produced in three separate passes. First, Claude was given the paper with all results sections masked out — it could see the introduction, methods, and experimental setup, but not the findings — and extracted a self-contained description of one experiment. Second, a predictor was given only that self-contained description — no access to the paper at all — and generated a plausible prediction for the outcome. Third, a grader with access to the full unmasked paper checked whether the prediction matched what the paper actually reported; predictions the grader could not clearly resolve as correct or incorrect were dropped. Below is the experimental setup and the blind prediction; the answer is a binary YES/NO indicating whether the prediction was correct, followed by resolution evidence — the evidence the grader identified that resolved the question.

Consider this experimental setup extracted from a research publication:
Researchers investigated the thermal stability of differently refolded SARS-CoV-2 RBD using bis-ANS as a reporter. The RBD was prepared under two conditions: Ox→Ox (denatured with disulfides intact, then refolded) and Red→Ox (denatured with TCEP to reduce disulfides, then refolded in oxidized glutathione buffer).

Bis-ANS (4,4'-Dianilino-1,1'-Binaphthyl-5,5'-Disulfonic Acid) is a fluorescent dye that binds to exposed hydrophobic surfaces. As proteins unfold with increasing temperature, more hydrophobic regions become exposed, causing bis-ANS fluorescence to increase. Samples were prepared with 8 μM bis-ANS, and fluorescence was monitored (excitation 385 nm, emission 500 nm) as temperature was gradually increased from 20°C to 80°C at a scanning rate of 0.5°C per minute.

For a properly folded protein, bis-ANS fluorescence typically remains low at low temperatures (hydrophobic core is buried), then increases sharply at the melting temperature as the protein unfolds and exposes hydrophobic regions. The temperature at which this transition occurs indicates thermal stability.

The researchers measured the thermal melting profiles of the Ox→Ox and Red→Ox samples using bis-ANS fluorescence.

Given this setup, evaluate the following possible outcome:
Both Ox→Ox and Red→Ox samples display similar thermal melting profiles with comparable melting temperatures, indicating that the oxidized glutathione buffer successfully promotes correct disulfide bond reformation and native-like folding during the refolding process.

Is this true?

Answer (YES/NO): NO